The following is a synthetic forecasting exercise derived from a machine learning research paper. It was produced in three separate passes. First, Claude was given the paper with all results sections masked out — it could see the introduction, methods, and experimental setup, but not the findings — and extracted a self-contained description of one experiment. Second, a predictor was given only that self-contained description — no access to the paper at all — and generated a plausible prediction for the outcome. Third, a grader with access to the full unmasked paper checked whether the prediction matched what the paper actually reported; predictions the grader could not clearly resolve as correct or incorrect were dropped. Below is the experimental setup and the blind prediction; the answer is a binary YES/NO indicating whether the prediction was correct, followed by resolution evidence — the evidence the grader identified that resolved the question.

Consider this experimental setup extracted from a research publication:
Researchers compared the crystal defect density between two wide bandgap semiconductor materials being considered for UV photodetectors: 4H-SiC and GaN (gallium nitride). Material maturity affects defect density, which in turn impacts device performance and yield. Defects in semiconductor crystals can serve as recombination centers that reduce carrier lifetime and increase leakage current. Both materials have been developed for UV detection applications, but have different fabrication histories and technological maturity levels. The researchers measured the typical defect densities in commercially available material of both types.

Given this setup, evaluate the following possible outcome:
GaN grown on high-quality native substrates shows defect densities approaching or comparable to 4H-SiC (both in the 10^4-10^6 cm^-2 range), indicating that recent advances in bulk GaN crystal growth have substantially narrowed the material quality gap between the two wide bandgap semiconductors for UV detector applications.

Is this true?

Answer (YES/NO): NO